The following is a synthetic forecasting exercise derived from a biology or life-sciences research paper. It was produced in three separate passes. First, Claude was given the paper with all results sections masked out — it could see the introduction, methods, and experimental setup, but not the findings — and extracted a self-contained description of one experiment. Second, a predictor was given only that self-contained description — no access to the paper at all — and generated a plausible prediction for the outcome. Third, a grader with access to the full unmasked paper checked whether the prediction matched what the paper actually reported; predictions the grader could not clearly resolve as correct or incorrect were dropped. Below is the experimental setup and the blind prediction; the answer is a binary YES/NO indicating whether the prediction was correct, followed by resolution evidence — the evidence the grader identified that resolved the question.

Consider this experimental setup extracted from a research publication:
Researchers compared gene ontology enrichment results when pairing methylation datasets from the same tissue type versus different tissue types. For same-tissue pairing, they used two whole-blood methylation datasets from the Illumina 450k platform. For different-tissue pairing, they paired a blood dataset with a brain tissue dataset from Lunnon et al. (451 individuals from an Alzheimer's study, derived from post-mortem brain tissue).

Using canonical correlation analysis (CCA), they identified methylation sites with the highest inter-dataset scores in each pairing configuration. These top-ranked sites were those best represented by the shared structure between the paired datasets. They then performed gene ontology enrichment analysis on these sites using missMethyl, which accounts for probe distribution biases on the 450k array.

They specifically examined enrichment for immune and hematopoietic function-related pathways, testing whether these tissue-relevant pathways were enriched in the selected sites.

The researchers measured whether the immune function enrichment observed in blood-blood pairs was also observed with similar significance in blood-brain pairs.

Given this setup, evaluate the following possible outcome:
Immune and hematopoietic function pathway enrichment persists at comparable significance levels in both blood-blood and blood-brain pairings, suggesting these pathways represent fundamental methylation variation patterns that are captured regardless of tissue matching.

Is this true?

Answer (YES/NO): NO